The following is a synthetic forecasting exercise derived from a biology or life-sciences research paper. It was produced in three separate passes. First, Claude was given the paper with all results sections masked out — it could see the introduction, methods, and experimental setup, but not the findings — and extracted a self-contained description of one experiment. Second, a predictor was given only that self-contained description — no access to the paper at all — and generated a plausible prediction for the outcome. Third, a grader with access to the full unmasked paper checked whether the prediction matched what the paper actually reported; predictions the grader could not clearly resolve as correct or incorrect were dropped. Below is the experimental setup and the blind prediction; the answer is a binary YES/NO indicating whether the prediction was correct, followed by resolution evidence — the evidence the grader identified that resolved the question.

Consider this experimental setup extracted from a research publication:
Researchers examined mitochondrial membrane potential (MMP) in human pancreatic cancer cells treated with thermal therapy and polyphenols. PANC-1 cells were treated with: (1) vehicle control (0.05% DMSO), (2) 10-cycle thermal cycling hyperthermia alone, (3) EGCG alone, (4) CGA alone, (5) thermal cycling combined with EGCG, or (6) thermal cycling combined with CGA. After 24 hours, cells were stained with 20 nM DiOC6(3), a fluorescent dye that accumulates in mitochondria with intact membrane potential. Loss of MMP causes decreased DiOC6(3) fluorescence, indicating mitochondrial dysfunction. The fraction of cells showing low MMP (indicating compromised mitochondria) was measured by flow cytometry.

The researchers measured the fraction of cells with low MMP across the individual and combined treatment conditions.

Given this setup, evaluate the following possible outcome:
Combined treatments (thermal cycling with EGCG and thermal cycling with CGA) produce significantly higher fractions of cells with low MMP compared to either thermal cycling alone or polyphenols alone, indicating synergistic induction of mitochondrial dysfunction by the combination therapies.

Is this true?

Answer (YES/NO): YES